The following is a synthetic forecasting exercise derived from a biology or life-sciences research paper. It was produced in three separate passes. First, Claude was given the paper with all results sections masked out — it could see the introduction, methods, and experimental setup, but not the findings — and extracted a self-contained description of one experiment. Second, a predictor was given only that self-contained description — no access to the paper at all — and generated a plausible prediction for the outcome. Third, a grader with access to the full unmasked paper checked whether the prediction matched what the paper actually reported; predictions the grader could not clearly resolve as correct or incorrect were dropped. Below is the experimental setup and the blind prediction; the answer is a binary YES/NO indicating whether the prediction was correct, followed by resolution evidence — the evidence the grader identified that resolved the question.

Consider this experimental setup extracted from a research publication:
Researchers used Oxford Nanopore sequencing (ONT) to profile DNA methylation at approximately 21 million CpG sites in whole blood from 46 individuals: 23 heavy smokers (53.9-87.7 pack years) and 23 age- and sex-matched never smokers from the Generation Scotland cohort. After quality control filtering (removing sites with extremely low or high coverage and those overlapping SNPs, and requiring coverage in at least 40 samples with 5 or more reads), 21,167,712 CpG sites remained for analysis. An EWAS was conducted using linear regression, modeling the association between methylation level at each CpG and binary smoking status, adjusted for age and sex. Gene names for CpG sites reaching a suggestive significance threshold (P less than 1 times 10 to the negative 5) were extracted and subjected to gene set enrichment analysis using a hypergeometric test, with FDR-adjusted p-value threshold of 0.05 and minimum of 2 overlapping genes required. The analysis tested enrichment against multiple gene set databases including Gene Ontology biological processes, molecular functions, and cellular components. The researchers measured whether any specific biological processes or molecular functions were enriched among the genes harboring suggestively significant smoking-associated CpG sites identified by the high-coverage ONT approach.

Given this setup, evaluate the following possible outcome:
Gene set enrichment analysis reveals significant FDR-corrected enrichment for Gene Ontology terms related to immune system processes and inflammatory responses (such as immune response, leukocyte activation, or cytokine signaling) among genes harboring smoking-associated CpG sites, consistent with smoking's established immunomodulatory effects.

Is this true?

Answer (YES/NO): NO